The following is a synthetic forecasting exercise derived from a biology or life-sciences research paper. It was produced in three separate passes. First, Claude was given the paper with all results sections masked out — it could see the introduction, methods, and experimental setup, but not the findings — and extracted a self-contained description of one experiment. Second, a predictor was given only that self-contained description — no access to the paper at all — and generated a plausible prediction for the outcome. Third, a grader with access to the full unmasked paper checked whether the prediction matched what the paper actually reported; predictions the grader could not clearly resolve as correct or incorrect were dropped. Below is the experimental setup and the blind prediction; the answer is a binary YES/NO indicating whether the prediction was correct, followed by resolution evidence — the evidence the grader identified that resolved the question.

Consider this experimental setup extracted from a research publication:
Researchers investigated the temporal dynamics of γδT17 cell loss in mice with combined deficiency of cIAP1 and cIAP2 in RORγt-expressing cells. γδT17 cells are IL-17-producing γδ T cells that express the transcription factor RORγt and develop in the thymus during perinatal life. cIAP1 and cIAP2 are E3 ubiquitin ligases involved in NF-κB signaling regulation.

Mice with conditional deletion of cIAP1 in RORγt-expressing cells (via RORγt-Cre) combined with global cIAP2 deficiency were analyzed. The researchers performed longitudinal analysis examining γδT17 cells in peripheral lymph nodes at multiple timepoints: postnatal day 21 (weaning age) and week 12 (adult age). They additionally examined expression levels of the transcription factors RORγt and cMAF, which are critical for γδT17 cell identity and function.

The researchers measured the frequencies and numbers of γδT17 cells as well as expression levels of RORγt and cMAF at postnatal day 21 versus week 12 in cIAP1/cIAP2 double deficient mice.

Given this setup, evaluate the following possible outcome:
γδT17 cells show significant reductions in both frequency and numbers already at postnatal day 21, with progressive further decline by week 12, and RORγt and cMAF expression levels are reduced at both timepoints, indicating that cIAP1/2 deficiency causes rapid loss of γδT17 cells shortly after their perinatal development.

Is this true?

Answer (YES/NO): NO